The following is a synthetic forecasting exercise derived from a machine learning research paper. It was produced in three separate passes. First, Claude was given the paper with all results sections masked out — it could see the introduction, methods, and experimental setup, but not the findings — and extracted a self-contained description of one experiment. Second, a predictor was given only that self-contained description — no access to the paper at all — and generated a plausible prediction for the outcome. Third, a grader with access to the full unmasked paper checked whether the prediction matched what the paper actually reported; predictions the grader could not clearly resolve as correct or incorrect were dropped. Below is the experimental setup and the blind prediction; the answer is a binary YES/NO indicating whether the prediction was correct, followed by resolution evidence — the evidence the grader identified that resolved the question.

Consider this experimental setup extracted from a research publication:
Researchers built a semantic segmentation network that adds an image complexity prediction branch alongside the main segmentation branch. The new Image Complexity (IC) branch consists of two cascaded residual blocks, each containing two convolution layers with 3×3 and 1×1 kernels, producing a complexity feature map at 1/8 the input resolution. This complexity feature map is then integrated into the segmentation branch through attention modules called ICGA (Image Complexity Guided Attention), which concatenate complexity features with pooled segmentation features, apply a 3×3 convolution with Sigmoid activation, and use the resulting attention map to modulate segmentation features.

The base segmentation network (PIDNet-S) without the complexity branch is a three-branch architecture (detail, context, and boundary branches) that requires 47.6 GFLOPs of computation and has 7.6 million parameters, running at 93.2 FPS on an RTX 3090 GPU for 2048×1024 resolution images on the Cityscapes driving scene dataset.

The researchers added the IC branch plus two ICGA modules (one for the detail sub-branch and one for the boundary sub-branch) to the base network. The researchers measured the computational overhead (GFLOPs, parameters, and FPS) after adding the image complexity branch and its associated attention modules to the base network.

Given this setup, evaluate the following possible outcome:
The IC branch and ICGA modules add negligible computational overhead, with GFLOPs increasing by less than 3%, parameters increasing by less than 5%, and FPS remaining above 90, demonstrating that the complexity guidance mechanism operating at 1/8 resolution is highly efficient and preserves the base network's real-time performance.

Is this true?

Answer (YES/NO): NO